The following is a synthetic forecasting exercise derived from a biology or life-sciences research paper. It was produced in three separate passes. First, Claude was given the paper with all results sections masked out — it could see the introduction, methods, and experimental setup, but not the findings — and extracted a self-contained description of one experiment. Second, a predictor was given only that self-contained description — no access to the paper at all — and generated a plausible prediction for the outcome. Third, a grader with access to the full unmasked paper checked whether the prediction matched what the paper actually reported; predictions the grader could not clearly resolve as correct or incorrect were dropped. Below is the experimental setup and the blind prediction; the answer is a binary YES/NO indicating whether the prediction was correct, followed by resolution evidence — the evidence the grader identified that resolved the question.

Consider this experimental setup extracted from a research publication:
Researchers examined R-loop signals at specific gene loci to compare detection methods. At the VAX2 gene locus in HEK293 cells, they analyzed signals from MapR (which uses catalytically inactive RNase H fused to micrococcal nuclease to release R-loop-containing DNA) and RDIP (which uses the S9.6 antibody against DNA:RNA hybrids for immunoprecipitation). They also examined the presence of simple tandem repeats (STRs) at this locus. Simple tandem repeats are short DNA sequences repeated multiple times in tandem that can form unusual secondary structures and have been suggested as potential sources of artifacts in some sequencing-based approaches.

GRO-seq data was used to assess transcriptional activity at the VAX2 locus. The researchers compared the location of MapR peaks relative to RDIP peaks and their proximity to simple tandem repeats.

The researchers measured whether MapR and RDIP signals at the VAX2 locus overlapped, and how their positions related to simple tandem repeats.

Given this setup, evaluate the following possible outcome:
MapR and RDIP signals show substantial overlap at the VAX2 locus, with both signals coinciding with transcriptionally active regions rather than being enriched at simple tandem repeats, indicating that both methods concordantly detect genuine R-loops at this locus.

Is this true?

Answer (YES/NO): NO